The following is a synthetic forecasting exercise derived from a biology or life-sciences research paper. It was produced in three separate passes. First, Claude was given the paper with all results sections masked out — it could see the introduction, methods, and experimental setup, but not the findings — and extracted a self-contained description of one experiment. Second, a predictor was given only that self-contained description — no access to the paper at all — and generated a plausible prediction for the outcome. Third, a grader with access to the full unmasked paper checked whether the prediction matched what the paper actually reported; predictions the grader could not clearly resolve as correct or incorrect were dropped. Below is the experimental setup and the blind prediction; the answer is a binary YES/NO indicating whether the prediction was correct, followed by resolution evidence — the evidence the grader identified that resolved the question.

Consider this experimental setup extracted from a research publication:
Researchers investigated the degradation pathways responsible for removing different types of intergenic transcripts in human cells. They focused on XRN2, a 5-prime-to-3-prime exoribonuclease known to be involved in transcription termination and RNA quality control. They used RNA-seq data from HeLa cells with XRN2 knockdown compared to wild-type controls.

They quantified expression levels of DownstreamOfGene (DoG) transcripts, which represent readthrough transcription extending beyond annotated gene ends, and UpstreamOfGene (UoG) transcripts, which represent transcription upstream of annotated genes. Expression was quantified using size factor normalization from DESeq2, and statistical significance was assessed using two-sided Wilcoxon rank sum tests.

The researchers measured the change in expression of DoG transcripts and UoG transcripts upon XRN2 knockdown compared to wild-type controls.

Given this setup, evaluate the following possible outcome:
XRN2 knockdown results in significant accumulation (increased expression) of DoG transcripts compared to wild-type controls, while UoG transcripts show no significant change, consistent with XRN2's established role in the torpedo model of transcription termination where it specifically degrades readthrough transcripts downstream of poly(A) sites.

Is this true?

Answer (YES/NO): YES